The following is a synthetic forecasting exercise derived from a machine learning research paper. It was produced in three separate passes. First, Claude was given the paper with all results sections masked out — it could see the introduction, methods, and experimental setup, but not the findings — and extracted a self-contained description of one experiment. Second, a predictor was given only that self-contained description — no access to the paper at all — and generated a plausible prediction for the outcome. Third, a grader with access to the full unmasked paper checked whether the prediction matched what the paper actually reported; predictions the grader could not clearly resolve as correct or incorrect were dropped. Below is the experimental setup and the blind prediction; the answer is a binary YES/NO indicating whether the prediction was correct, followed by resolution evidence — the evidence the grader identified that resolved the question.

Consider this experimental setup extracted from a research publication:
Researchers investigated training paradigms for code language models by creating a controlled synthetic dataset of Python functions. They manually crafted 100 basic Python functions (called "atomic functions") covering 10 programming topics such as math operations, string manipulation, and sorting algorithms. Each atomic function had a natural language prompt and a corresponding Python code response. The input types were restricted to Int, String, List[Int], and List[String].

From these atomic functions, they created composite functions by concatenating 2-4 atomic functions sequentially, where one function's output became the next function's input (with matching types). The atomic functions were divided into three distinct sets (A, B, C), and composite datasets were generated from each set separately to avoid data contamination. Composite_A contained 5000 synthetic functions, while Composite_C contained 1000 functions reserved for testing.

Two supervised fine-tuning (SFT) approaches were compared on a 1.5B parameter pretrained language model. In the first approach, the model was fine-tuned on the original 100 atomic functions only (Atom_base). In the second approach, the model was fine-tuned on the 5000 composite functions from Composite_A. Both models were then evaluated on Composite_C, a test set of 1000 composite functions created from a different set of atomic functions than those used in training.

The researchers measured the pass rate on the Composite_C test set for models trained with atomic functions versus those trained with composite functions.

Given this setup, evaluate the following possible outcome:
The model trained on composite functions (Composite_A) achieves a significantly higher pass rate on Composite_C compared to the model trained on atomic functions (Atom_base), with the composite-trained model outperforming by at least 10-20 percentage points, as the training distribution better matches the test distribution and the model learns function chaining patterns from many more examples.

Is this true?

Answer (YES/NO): NO